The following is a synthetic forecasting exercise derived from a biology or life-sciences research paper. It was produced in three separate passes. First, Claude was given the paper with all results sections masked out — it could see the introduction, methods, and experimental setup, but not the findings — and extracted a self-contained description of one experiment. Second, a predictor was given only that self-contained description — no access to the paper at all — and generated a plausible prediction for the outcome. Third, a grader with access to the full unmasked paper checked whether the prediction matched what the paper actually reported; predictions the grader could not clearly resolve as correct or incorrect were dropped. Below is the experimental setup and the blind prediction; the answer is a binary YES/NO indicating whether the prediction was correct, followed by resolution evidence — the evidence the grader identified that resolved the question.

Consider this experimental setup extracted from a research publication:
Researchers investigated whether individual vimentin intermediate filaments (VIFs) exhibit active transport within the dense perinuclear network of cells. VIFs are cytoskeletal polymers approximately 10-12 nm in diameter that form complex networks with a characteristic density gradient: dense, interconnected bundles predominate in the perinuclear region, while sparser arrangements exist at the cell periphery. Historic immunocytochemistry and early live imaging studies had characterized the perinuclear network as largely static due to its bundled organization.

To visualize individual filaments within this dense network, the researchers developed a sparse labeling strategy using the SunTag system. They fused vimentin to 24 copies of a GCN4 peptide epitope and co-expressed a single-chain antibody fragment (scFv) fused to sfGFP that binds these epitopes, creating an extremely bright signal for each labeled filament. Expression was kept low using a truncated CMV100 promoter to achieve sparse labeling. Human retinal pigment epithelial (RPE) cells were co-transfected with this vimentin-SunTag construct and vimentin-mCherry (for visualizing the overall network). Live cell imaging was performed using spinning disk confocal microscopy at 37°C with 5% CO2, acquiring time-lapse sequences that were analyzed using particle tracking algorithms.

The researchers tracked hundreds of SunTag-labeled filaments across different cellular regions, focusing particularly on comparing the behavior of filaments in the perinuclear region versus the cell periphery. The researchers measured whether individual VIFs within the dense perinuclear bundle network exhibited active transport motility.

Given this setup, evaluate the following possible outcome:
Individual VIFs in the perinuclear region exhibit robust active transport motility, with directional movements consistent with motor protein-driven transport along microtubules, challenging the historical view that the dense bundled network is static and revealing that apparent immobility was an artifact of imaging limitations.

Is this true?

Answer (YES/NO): YES